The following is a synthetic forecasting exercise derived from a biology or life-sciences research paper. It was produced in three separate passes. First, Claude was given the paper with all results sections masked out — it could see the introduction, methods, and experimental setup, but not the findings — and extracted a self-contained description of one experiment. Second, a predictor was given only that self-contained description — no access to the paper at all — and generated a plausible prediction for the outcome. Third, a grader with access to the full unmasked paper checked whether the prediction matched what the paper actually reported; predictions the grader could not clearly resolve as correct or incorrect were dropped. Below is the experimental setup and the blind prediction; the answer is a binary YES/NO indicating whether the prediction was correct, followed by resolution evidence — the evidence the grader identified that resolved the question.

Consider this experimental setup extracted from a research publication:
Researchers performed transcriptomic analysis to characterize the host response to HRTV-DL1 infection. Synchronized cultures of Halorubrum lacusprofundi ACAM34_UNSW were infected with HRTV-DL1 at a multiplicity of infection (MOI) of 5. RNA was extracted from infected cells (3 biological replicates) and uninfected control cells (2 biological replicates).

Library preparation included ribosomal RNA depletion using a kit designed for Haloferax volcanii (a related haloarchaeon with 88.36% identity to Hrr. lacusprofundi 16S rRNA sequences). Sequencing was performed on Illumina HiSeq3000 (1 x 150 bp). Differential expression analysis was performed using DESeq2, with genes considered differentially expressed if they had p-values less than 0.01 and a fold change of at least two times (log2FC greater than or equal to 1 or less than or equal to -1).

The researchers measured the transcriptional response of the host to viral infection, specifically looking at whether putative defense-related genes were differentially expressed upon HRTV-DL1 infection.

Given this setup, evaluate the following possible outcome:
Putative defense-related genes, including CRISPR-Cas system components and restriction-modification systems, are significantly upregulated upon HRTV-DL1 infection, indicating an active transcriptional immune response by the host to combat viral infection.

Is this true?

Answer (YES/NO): NO